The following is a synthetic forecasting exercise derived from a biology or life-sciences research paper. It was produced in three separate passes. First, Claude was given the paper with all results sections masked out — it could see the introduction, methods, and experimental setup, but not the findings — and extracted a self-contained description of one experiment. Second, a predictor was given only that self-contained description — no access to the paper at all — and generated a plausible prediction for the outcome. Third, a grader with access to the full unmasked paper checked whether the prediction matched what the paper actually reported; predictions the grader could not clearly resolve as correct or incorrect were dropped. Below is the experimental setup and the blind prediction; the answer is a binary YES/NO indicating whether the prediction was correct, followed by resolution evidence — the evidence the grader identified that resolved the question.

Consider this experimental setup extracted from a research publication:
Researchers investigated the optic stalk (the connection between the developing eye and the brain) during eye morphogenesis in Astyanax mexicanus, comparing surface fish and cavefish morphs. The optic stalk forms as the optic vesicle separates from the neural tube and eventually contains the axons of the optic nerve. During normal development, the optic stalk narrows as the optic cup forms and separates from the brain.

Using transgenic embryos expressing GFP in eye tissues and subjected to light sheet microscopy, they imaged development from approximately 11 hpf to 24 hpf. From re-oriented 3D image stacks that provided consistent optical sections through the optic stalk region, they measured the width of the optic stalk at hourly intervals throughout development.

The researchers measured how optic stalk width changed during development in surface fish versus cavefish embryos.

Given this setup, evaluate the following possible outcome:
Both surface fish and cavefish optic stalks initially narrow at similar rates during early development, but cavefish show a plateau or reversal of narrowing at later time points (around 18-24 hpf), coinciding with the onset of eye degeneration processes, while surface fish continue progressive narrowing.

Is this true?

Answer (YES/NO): NO